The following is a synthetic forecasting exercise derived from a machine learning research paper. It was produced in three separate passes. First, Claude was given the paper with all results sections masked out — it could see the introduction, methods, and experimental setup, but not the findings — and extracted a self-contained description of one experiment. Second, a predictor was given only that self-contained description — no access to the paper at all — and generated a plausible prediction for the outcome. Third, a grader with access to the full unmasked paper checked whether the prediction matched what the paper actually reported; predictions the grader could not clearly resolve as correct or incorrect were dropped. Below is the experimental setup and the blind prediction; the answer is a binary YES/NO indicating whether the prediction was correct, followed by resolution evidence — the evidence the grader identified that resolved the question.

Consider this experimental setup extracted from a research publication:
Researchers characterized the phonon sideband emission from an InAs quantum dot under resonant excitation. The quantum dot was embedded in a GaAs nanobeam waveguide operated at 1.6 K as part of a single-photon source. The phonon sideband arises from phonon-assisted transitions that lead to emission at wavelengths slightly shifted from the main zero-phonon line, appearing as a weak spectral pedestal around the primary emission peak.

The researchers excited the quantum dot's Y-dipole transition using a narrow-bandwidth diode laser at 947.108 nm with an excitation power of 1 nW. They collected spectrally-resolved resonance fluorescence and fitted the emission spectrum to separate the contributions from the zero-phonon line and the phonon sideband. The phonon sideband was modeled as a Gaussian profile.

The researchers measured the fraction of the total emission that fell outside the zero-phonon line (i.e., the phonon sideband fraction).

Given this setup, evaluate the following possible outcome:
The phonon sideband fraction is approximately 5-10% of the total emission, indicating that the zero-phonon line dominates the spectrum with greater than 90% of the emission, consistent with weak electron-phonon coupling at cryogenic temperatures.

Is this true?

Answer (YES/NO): YES